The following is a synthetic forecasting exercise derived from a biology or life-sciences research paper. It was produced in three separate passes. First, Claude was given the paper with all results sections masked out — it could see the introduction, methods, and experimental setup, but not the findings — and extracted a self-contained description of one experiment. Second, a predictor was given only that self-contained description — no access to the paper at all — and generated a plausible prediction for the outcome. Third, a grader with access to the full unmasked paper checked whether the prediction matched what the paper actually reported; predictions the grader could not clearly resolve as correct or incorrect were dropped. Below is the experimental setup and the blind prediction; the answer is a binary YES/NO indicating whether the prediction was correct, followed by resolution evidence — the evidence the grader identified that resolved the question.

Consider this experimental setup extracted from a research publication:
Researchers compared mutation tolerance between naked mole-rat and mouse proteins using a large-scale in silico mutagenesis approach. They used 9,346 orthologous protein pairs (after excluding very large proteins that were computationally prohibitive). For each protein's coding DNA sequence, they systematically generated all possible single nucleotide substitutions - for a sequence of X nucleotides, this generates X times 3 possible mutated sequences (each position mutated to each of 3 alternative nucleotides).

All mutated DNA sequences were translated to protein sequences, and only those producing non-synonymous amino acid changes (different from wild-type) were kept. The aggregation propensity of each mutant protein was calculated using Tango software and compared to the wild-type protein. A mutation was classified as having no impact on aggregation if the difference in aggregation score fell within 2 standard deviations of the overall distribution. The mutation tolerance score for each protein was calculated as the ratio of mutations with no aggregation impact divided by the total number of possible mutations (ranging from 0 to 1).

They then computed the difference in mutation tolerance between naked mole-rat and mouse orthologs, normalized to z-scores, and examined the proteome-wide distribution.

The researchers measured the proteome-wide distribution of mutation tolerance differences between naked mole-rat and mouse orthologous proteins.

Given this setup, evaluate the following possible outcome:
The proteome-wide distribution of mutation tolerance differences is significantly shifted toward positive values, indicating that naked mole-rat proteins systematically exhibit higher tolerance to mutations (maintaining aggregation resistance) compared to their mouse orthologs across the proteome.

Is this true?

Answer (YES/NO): NO